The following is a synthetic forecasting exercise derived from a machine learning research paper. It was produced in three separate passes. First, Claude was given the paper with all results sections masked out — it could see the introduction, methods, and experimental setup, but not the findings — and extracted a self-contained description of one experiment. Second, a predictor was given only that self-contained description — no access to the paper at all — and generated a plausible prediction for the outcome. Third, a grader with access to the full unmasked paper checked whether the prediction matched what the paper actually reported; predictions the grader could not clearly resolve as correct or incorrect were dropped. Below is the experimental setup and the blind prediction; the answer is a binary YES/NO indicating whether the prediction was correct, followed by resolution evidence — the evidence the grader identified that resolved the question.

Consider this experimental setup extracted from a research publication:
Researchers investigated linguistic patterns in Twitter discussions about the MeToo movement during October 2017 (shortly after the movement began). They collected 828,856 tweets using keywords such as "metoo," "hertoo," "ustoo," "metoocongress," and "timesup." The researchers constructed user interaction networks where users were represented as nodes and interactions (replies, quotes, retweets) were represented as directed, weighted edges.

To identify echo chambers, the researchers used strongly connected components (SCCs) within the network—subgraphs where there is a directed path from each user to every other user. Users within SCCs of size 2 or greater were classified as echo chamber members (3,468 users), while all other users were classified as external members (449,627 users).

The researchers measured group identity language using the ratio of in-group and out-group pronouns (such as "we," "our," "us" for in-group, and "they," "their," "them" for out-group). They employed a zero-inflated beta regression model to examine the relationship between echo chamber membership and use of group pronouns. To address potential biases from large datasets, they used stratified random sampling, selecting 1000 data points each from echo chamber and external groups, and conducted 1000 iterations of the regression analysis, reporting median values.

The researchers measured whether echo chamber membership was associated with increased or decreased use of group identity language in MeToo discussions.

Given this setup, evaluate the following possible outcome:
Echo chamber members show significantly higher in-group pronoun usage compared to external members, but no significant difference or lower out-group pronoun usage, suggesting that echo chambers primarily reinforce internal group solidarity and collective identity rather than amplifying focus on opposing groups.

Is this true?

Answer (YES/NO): NO